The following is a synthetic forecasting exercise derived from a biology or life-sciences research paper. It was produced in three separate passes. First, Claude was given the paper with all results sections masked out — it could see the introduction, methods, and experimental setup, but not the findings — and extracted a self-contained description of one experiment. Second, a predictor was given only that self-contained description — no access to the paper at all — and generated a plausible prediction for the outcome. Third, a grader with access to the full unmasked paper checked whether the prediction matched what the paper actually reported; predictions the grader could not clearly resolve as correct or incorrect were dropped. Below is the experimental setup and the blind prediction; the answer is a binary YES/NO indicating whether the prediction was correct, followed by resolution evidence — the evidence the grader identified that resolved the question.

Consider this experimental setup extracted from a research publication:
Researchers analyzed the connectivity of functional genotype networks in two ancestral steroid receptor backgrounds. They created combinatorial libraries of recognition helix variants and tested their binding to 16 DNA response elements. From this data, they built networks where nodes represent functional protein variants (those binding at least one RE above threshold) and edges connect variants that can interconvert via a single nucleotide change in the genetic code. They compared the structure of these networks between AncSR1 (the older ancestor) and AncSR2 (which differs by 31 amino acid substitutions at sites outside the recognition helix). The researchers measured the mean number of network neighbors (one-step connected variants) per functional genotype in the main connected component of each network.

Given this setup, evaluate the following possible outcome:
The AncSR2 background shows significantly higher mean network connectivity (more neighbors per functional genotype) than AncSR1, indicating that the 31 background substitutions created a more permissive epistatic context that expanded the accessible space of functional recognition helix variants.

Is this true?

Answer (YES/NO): YES